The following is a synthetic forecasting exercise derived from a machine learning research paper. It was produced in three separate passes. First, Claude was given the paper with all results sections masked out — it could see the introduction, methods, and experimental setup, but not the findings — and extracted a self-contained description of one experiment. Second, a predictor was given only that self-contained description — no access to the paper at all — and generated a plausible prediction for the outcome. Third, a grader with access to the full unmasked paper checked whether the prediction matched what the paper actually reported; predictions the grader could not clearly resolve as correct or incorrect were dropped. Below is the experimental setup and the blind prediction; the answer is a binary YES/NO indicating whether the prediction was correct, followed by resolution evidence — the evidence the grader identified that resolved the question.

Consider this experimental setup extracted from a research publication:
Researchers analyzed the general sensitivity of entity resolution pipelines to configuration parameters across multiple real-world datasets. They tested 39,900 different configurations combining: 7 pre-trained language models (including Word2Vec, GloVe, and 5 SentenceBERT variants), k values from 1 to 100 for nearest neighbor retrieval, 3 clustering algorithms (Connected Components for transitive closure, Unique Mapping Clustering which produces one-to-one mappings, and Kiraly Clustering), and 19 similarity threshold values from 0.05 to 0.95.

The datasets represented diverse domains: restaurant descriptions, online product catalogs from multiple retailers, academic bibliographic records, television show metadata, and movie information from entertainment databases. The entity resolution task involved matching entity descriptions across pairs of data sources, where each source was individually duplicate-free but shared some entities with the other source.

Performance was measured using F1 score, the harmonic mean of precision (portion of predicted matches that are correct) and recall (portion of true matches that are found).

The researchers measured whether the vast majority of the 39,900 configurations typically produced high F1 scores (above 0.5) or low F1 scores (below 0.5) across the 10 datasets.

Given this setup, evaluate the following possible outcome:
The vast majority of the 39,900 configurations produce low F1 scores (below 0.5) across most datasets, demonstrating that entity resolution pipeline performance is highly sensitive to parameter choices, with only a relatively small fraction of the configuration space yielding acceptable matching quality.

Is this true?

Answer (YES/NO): YES